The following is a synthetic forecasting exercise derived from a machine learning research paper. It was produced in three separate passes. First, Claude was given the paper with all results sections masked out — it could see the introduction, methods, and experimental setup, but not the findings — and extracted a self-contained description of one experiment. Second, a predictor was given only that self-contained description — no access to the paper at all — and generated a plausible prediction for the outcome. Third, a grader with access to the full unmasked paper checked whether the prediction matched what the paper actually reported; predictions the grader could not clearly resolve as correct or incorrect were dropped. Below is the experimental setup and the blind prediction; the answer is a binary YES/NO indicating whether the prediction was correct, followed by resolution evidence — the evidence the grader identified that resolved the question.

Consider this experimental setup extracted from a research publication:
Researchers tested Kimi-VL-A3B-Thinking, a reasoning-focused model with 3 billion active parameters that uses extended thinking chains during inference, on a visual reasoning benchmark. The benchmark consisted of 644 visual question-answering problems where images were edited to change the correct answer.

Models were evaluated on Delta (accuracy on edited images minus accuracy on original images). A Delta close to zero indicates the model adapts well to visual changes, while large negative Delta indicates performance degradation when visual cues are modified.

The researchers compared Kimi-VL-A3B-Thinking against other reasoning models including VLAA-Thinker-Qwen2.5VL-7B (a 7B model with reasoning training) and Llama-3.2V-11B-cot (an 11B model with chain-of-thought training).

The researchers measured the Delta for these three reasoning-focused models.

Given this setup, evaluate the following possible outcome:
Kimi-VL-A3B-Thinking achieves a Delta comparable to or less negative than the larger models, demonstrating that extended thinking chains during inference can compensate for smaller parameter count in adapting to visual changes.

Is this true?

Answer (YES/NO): YES